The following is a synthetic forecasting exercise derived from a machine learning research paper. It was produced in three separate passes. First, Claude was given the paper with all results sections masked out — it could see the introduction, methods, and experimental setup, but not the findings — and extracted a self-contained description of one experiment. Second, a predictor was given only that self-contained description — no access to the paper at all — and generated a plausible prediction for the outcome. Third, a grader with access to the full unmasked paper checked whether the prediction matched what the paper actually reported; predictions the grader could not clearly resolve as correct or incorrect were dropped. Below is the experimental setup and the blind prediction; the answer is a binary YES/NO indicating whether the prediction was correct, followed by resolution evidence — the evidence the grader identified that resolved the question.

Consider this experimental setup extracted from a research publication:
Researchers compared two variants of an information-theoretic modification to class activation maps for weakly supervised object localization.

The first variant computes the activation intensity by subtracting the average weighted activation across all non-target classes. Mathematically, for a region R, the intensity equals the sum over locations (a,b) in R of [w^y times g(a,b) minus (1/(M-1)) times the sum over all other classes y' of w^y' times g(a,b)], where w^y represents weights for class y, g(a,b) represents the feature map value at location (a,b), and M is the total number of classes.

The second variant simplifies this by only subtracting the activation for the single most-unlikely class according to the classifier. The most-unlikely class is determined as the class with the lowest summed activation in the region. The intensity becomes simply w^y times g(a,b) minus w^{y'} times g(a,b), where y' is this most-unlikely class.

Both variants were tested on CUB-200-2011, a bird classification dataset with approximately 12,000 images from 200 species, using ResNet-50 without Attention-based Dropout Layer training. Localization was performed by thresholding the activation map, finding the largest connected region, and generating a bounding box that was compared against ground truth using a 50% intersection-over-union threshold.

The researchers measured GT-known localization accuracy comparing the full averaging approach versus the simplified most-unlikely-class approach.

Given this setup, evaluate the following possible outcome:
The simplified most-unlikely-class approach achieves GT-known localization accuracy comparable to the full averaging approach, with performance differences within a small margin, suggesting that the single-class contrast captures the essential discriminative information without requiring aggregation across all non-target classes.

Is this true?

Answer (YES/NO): NO